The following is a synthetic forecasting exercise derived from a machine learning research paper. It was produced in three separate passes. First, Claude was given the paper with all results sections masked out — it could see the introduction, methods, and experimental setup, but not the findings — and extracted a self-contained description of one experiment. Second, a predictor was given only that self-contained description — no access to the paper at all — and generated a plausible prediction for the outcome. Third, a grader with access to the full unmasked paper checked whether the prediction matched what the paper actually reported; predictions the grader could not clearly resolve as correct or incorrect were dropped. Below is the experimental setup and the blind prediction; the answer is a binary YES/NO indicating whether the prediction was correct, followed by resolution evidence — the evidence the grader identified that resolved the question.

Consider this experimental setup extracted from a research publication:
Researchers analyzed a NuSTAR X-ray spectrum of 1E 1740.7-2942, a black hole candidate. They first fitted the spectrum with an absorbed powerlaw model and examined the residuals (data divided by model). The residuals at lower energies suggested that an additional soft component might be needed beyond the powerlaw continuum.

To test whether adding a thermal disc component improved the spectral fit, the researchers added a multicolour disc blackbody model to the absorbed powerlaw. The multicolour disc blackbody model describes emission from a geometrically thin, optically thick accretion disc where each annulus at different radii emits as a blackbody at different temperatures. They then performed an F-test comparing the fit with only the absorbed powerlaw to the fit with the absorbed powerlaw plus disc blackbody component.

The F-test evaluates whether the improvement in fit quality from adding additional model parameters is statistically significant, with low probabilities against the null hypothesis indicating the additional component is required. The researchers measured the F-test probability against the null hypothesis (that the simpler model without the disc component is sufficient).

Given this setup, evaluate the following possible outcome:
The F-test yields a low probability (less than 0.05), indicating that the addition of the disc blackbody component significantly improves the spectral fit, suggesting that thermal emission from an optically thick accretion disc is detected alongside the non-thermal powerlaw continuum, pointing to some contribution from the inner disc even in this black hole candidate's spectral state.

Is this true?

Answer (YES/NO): YES